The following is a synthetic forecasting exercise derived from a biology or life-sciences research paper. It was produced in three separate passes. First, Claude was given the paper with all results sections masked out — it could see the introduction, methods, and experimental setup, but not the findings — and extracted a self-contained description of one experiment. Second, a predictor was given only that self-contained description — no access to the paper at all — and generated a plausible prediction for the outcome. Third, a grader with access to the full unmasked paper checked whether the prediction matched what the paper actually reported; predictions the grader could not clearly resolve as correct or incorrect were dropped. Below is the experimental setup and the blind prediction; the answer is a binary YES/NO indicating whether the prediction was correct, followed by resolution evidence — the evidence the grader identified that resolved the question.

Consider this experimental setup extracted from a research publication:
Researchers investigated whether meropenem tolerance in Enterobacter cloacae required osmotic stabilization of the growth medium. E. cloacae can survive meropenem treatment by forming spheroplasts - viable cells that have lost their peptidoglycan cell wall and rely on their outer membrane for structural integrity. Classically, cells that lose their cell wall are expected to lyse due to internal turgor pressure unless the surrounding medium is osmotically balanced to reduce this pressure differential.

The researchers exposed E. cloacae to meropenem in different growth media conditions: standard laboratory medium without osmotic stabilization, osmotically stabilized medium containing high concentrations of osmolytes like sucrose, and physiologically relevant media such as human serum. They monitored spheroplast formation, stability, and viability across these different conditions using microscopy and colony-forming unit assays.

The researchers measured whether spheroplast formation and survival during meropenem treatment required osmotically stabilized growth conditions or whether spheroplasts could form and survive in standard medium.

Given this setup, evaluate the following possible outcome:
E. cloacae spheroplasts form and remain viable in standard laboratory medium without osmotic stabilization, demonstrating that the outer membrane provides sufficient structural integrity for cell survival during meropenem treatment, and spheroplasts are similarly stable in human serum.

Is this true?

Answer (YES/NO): YES